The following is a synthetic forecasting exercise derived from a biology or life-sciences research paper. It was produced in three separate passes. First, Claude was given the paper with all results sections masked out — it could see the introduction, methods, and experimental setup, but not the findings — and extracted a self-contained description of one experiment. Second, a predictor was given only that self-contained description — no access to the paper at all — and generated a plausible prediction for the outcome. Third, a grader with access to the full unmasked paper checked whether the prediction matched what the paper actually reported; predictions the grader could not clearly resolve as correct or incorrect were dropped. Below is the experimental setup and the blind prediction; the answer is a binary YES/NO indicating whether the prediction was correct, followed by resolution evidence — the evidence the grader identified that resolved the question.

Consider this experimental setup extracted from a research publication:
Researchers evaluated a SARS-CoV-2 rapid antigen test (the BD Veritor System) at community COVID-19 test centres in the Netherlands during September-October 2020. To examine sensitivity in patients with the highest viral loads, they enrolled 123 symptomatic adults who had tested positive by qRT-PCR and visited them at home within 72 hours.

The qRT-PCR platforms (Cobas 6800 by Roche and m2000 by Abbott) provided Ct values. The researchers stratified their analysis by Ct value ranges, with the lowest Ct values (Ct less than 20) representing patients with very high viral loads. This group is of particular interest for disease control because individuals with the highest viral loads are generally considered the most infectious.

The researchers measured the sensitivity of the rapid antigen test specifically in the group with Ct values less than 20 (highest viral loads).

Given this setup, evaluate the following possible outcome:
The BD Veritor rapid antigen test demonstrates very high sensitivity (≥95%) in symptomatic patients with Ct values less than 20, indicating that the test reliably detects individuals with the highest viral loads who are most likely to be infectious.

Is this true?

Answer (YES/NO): YES